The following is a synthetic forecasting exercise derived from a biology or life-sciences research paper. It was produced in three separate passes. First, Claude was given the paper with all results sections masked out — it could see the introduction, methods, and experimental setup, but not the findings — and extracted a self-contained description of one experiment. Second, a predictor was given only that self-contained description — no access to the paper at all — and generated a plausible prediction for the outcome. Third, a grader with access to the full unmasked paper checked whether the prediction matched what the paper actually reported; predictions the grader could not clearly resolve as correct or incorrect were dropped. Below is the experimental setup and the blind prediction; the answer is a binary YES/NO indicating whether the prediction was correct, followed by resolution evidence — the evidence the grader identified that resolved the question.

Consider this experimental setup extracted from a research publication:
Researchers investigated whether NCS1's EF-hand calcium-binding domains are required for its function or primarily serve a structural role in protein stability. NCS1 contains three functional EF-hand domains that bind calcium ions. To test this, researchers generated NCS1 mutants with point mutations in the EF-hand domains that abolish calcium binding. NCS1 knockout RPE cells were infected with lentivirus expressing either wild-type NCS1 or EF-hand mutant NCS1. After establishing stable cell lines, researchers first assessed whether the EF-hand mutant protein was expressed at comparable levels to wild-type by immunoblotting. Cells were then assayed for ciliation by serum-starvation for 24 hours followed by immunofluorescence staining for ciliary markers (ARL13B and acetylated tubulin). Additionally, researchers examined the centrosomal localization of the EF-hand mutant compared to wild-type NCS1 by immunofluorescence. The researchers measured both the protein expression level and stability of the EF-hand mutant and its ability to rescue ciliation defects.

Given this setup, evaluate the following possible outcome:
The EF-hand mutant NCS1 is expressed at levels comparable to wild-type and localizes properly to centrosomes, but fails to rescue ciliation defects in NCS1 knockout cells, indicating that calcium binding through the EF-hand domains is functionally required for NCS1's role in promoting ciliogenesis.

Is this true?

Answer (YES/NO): NO